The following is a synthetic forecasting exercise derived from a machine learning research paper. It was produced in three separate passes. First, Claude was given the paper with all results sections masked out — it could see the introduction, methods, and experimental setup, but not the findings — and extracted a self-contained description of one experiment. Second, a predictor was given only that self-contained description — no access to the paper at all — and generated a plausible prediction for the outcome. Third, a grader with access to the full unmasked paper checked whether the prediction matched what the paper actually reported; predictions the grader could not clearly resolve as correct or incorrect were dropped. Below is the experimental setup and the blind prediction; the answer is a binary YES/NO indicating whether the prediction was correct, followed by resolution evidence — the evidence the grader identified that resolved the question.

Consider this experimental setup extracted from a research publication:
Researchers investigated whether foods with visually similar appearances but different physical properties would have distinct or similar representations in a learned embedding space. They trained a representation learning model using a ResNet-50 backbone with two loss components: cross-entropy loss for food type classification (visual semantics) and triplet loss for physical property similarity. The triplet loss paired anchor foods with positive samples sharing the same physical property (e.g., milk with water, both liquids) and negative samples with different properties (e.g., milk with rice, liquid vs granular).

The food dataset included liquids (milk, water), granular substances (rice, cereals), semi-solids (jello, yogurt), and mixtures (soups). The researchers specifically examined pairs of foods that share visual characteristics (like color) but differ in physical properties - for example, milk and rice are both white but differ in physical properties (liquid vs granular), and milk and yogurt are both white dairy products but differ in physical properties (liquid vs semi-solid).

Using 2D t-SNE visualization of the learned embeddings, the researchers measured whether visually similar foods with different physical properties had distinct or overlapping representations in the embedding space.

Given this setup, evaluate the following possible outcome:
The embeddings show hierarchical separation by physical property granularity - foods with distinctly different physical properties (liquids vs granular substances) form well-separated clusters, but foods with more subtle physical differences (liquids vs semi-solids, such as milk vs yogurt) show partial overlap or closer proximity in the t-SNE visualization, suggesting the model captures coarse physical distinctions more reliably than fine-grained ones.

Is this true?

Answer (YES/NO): NO